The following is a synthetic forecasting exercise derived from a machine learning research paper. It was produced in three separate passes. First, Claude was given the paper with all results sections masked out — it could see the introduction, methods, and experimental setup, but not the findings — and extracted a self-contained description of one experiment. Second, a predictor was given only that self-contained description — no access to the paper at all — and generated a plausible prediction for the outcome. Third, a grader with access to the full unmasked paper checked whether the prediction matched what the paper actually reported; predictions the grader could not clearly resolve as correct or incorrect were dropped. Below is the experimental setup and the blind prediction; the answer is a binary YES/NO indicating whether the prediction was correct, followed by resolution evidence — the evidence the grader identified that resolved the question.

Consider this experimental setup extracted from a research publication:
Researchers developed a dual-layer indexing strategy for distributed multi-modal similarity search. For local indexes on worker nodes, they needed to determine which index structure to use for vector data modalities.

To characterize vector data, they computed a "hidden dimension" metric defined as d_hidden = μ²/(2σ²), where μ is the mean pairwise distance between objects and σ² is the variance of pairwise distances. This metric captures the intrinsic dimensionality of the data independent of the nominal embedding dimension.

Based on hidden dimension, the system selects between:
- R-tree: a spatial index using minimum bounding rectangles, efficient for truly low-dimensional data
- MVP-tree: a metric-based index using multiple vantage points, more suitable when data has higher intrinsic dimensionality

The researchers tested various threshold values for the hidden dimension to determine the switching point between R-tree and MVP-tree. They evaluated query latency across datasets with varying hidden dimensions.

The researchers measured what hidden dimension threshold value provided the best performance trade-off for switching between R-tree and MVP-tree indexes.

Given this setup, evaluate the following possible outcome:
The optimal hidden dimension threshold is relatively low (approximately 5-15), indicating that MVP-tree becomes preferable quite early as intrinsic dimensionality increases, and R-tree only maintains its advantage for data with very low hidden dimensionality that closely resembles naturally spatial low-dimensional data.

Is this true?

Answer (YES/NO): YES